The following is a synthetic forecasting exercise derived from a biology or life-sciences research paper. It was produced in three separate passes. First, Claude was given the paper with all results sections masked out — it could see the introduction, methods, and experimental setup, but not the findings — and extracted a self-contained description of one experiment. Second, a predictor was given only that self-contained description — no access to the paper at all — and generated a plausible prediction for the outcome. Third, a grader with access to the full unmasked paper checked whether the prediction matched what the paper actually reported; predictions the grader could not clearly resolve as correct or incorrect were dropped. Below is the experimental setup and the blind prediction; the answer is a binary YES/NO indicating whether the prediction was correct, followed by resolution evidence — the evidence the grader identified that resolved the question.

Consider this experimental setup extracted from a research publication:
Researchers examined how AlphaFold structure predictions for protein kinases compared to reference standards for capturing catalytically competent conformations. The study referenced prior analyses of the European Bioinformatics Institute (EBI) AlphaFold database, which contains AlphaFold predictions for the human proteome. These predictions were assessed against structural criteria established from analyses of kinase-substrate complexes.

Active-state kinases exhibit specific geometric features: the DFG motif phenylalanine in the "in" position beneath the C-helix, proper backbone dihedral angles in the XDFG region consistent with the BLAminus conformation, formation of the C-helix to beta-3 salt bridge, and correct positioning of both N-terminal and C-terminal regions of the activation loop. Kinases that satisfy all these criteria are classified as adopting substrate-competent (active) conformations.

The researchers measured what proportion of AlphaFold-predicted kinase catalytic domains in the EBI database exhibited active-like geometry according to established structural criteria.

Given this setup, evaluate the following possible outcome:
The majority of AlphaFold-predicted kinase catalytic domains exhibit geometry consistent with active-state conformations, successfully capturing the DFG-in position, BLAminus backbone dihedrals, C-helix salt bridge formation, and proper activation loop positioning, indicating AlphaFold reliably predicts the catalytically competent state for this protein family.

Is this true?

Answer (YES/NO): NO